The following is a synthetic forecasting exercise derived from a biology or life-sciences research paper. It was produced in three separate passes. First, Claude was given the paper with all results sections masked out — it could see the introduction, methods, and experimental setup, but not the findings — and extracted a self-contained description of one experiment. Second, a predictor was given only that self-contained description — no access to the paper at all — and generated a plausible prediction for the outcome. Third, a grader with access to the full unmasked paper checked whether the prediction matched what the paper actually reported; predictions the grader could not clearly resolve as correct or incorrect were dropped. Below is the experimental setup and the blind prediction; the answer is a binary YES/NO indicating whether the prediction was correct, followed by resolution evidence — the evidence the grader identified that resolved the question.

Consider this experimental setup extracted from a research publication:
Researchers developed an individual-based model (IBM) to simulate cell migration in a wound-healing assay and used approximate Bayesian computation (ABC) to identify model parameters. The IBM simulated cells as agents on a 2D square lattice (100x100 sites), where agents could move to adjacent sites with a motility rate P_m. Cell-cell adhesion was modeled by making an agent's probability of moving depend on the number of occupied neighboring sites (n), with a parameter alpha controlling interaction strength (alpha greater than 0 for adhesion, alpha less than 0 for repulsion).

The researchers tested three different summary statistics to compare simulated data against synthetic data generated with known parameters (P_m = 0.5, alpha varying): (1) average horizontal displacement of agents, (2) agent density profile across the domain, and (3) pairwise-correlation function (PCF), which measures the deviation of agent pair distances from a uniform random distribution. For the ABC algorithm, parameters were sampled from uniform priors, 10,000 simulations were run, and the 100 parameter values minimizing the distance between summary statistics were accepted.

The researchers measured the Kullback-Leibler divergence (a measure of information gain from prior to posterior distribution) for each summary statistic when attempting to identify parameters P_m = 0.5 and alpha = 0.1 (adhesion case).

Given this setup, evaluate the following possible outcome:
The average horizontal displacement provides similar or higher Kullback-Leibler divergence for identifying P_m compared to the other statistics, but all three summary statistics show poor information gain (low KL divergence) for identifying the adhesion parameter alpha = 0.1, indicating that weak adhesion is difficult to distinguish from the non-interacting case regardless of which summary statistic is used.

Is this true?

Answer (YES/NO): NO